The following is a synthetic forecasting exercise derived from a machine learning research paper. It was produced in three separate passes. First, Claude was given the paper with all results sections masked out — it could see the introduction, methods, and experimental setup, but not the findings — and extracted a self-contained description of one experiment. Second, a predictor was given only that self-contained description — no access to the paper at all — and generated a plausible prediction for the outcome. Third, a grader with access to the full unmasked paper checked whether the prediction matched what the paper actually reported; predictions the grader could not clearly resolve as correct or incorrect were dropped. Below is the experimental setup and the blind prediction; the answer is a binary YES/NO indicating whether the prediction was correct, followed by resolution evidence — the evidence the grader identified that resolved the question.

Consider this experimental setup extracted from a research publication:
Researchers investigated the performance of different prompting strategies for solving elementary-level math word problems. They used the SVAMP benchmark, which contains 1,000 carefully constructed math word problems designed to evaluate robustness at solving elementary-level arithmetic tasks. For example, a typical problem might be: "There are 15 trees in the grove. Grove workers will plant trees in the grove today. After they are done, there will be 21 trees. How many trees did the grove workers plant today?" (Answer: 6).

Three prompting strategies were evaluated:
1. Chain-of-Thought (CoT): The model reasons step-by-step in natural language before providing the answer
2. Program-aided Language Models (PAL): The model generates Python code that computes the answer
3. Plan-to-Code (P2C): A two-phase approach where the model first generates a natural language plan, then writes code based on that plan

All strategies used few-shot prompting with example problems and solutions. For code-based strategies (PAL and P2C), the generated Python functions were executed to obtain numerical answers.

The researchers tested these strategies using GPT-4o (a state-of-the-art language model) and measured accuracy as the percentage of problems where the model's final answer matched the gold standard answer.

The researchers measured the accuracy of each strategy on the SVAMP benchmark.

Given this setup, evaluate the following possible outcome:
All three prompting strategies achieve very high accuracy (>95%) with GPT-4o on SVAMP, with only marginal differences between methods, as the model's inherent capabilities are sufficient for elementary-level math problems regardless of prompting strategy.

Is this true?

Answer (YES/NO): NO